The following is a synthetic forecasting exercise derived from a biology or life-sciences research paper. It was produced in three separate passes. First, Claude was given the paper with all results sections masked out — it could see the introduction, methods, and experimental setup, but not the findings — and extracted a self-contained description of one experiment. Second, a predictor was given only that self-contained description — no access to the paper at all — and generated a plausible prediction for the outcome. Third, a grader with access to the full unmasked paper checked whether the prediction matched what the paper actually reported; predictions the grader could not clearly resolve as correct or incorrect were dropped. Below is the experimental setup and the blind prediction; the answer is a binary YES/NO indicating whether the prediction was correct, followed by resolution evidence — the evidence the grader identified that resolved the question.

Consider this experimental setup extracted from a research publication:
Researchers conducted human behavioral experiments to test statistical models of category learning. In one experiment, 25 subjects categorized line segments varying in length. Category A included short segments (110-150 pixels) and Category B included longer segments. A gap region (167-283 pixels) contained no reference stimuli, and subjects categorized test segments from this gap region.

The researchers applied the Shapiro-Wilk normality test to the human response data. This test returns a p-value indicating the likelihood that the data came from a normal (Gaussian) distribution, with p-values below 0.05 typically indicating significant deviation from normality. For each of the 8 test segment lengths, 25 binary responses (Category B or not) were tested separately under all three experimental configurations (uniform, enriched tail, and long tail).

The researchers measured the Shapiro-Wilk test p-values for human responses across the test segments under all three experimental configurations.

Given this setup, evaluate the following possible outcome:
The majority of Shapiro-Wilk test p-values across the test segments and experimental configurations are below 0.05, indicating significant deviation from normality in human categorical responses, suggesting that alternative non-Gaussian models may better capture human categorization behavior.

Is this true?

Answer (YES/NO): YES